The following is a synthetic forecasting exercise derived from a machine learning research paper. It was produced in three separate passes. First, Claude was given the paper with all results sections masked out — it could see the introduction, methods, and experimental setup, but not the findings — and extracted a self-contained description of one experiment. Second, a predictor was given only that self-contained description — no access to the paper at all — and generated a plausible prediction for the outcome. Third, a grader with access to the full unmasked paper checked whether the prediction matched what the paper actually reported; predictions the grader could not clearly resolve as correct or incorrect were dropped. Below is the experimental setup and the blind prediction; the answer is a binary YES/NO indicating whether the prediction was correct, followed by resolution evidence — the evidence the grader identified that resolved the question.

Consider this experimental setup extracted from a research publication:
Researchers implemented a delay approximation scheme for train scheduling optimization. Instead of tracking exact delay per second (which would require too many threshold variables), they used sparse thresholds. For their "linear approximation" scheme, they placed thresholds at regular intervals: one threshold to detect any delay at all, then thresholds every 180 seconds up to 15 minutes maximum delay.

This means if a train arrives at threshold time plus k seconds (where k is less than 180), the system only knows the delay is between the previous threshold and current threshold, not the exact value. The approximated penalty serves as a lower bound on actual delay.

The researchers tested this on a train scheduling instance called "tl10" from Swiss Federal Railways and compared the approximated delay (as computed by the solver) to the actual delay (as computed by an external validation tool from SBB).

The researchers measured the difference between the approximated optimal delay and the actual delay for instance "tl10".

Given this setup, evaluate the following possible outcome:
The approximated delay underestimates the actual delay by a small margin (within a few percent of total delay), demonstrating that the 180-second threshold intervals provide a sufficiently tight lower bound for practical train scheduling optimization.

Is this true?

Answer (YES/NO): NO